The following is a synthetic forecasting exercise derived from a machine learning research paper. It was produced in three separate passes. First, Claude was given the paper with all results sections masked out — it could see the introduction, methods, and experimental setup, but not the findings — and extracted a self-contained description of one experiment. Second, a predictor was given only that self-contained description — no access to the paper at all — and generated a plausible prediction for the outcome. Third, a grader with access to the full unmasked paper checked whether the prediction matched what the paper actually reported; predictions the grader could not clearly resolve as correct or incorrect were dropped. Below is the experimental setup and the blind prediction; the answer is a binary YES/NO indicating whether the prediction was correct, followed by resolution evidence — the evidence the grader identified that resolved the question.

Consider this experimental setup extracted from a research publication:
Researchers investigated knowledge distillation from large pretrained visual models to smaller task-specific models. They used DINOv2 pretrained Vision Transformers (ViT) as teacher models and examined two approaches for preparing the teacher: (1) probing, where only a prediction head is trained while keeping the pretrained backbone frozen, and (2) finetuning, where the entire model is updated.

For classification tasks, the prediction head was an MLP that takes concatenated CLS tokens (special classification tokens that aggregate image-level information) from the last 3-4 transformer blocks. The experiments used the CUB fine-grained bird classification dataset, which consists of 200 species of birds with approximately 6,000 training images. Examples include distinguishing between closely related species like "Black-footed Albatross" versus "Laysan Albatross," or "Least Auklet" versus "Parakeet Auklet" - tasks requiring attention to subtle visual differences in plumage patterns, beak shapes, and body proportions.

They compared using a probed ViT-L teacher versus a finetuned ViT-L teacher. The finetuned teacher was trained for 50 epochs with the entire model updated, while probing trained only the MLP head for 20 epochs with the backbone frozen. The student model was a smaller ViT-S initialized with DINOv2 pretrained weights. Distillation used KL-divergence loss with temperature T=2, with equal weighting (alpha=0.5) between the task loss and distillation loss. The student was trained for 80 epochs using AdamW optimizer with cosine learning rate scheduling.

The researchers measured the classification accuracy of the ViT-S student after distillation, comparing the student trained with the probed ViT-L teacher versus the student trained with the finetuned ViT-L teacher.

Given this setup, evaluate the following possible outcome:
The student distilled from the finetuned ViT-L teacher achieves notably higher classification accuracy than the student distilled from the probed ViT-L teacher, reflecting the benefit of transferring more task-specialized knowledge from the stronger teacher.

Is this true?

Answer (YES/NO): NO